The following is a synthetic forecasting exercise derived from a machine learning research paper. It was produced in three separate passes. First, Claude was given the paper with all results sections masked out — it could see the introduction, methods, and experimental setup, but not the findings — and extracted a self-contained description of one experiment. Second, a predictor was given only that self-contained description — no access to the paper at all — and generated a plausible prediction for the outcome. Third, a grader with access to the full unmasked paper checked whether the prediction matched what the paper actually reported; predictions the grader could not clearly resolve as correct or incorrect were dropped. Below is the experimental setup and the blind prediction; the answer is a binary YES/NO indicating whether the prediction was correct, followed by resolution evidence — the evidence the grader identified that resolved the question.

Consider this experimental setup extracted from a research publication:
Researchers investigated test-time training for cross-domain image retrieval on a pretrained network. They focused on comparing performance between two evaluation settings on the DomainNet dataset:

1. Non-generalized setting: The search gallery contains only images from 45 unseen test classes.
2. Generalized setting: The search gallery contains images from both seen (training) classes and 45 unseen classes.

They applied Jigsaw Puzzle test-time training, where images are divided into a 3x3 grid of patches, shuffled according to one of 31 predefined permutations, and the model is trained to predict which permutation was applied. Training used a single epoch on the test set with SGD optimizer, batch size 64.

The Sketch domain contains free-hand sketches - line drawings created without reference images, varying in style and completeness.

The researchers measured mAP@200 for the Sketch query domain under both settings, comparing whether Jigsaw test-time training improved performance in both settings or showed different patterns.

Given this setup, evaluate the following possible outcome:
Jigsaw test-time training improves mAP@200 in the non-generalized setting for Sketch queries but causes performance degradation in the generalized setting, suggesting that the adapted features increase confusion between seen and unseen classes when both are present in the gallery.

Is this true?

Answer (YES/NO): NO